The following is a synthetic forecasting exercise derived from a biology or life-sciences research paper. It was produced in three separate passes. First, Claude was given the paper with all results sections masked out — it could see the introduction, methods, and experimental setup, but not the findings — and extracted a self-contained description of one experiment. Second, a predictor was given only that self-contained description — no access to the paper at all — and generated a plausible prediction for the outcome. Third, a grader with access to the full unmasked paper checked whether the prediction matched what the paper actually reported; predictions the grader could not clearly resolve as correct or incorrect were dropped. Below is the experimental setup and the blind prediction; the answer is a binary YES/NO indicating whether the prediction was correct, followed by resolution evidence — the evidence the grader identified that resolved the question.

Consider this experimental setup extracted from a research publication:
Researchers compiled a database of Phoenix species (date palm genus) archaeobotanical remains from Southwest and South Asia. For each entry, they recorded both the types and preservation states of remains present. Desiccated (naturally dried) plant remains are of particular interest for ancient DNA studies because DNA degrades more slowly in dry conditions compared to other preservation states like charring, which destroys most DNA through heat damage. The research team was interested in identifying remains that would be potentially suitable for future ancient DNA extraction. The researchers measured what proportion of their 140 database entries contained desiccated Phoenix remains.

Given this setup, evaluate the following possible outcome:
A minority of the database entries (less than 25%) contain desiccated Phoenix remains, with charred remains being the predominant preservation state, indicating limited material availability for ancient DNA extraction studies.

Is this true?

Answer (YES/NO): YES